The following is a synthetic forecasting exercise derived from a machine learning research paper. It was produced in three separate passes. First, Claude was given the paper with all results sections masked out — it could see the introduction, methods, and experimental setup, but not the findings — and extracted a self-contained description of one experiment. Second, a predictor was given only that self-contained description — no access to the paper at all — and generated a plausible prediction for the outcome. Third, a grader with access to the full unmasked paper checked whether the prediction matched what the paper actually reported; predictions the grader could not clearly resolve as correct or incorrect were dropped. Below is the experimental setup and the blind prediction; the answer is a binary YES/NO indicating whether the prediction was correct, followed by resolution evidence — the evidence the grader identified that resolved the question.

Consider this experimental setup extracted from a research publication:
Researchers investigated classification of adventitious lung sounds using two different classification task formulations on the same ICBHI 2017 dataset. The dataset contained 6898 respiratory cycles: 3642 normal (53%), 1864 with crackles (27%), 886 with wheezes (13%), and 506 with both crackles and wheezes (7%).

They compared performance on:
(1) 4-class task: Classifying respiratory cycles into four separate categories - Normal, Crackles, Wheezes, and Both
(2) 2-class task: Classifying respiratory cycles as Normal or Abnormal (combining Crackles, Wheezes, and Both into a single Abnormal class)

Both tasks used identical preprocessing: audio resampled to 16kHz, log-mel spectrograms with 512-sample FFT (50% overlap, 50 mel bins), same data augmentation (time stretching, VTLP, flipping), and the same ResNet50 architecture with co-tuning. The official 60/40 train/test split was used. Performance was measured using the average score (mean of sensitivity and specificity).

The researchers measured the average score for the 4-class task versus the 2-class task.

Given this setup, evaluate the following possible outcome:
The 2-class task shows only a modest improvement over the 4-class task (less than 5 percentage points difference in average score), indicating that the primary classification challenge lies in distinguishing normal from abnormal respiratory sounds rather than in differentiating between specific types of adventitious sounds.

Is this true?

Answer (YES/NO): NO